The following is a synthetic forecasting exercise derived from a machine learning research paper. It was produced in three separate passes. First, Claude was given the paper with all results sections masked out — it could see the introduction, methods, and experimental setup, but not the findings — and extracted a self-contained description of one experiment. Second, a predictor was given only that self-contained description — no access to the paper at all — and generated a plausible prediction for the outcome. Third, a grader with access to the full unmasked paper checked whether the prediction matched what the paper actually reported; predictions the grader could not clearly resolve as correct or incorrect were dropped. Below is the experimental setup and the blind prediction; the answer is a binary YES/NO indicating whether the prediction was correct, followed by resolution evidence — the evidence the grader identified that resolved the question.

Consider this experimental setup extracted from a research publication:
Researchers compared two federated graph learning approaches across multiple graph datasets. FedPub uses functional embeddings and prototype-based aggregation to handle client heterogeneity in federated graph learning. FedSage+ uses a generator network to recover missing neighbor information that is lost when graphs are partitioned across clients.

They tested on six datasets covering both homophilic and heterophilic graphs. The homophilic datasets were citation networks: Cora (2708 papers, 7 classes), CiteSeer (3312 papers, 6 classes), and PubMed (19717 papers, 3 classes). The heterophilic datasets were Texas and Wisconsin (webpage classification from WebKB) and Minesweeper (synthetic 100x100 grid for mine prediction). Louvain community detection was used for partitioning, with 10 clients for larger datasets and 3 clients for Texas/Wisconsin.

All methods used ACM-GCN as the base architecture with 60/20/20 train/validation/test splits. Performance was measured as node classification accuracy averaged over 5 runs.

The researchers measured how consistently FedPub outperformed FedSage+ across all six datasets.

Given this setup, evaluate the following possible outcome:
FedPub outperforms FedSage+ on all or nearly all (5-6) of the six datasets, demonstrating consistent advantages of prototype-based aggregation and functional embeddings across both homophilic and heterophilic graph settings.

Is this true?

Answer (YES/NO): NO